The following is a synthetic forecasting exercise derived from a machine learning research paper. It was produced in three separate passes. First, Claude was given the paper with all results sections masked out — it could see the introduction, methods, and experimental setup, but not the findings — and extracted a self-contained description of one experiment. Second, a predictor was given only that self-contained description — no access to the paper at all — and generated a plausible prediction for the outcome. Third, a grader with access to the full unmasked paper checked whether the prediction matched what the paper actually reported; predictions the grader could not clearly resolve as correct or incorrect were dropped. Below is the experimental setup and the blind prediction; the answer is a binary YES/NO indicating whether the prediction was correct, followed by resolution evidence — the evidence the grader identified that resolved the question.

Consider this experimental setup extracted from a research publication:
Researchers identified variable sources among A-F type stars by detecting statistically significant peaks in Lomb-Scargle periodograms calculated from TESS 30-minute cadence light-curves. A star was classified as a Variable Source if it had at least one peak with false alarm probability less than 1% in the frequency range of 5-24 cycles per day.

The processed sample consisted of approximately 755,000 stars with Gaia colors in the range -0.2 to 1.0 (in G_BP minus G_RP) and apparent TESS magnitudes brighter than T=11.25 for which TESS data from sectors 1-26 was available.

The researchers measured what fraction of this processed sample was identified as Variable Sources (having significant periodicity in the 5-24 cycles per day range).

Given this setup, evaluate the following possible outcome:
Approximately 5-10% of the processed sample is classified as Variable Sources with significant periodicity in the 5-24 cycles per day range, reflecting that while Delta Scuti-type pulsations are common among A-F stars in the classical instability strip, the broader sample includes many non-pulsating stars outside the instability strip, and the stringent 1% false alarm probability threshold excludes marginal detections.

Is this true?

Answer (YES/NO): NO